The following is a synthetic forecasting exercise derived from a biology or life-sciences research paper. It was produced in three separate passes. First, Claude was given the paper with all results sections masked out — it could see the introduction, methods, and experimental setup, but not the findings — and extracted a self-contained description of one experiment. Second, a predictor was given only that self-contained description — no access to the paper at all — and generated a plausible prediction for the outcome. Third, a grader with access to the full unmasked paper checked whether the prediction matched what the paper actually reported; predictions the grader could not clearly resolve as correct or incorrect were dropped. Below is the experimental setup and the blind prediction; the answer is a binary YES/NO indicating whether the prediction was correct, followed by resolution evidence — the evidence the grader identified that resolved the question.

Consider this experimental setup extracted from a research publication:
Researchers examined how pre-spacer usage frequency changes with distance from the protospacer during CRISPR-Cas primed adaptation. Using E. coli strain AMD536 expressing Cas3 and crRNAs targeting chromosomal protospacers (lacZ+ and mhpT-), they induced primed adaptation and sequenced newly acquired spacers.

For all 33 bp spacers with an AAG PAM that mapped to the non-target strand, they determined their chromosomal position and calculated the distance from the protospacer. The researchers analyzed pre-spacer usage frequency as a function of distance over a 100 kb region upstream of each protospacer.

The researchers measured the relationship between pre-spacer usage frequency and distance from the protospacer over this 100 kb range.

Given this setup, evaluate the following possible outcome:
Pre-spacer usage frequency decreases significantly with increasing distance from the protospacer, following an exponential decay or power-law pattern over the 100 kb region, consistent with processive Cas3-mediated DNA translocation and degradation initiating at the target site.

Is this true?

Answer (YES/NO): YES